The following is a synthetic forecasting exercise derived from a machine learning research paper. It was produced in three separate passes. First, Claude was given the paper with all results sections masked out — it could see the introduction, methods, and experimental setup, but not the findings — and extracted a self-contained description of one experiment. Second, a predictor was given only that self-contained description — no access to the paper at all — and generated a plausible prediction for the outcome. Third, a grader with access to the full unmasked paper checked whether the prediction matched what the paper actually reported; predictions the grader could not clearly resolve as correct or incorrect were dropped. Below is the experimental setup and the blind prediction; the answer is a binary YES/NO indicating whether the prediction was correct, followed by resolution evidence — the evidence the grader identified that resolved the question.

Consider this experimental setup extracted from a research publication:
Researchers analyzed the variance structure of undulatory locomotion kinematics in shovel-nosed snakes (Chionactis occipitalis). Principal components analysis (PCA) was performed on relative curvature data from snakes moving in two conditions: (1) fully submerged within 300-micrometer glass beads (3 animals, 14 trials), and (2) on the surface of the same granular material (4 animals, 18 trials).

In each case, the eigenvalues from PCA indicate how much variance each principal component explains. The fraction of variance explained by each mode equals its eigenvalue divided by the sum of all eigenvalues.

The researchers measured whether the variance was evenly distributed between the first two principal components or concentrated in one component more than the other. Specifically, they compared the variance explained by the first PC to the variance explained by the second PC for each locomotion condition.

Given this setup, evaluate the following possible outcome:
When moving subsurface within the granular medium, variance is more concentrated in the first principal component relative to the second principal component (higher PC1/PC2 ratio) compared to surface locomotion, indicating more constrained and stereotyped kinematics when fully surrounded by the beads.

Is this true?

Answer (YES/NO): NO